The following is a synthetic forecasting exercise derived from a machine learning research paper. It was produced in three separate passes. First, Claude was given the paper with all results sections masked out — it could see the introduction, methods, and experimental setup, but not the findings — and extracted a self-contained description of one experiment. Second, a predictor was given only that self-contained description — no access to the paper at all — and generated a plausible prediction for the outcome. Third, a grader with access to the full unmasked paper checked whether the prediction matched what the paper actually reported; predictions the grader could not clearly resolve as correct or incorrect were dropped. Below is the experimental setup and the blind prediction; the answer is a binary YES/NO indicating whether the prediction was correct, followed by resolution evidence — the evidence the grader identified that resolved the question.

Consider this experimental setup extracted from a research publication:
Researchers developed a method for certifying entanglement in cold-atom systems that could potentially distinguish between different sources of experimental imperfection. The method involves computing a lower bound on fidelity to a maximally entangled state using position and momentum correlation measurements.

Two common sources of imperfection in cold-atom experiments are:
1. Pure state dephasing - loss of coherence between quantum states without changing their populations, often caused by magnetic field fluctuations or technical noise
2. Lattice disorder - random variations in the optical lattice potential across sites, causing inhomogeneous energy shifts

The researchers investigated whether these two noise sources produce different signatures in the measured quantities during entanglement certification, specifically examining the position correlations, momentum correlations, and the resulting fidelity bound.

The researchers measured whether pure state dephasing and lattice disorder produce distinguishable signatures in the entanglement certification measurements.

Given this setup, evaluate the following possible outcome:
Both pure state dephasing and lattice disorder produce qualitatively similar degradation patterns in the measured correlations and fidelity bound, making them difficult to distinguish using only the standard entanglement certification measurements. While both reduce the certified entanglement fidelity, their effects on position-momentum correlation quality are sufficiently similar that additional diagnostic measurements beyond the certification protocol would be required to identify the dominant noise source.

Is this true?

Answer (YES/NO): NO